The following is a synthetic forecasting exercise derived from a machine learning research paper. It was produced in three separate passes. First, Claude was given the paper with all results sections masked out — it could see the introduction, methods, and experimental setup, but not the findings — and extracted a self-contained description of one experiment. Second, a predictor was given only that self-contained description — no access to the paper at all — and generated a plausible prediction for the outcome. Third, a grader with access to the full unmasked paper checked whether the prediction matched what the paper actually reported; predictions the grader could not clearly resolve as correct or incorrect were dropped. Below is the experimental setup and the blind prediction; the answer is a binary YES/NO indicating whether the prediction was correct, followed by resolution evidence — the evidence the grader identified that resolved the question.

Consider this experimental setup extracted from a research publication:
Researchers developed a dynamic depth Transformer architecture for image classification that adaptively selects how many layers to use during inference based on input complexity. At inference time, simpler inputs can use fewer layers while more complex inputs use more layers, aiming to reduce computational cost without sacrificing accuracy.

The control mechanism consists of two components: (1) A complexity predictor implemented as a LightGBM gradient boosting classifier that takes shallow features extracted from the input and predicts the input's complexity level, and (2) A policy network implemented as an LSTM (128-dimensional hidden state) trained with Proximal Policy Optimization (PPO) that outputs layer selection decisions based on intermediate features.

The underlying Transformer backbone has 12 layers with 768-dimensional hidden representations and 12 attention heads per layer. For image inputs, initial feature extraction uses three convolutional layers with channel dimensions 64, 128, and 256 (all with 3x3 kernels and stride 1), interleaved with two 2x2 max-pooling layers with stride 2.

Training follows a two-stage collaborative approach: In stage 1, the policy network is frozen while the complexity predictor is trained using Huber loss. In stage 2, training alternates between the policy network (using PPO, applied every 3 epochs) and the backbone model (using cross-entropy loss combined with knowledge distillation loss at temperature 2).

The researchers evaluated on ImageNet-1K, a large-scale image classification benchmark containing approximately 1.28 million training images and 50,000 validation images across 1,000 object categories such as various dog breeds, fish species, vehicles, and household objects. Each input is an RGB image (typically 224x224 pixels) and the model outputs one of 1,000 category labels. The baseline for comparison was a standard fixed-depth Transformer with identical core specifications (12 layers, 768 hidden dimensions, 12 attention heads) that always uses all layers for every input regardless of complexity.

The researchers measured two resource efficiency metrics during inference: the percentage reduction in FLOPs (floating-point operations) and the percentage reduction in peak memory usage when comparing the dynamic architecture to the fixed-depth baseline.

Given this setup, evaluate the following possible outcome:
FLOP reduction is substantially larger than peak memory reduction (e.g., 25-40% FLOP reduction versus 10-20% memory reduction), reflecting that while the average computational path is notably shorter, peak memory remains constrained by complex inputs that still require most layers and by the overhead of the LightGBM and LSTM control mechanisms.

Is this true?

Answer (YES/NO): NO